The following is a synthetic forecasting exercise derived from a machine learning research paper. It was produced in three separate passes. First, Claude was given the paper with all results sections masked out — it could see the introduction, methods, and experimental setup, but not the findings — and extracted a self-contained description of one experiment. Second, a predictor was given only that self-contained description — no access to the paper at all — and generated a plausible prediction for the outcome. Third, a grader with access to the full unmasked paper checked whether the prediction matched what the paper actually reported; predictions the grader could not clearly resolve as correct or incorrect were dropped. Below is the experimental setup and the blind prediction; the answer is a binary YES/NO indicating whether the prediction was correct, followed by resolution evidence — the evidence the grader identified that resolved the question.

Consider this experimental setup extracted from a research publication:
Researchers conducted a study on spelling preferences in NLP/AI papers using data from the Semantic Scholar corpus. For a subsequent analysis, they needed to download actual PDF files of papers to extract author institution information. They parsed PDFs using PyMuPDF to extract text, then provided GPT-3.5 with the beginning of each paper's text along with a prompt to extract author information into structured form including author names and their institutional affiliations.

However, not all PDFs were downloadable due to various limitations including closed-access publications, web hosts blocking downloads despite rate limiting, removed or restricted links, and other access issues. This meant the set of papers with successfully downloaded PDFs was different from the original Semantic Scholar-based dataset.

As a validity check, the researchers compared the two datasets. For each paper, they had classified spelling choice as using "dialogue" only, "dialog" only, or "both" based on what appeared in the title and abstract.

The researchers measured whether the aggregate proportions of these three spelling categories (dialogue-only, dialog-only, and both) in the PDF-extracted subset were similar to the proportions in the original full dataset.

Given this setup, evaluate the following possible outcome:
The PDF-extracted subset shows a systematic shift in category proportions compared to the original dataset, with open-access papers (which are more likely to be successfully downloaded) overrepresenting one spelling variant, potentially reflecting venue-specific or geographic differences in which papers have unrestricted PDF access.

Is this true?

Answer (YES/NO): NO